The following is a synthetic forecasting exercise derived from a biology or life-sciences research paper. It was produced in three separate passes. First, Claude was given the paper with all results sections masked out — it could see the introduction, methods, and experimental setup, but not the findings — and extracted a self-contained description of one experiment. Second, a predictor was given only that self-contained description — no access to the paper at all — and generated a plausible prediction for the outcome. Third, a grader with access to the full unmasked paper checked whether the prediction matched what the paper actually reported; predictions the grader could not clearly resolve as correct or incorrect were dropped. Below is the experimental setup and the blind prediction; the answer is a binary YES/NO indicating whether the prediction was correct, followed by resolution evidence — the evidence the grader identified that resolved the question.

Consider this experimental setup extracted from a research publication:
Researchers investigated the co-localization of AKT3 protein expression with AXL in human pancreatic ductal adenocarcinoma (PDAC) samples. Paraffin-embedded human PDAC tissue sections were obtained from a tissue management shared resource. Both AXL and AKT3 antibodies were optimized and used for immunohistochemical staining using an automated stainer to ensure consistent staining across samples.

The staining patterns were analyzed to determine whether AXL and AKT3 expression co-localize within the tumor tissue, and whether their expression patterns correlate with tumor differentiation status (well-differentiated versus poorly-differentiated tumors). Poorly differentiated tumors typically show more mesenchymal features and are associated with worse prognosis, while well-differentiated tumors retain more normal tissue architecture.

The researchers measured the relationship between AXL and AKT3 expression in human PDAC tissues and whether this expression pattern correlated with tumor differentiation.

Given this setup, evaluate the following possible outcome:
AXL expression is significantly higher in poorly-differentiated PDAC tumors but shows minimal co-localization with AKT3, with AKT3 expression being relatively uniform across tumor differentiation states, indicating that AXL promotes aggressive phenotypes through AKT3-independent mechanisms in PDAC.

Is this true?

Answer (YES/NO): NO